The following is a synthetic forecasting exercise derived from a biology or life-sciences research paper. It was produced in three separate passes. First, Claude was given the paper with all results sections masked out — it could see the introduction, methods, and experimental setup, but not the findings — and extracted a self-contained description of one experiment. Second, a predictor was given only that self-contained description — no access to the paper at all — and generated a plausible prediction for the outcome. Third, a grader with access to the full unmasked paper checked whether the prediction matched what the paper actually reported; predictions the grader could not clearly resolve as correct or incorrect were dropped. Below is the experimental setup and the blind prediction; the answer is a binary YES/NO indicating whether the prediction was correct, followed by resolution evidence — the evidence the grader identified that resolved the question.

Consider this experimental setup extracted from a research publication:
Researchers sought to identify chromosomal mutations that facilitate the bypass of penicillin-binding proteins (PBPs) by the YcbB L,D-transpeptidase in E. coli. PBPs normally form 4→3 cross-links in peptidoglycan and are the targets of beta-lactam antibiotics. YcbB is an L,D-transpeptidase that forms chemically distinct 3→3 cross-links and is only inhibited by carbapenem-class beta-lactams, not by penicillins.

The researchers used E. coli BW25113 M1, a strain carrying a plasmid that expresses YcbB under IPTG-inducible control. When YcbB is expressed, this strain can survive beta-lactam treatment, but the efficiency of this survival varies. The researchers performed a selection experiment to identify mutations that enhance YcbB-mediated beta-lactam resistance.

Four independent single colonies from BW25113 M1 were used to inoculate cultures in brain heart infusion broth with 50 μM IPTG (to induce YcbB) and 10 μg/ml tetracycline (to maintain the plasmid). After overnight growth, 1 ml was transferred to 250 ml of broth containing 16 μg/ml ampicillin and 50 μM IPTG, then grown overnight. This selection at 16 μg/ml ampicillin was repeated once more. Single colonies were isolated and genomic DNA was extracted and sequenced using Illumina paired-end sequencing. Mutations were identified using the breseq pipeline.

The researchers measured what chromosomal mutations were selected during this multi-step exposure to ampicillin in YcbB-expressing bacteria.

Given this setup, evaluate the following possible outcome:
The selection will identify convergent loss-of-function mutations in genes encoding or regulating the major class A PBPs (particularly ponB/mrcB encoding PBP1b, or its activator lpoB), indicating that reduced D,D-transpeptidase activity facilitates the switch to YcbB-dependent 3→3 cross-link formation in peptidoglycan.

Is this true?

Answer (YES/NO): NO